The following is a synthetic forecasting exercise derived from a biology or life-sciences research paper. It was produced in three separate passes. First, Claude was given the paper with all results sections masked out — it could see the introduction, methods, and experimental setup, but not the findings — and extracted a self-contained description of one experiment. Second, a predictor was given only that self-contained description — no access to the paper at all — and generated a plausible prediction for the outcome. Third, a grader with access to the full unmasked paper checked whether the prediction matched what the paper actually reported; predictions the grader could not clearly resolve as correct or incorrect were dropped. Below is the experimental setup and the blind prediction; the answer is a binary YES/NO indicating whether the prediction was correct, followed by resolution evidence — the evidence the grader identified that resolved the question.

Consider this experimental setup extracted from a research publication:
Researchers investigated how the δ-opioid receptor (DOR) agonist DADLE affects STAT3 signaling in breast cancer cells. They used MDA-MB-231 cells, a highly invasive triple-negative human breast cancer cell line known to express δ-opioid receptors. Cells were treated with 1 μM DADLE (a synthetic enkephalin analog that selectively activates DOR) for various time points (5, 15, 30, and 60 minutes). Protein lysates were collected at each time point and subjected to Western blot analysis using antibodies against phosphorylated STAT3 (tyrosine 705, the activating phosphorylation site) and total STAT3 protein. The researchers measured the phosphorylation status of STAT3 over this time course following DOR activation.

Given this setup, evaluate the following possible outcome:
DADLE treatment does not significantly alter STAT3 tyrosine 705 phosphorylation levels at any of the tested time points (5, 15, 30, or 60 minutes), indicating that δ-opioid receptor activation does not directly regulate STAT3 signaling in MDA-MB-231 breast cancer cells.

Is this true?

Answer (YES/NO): NO